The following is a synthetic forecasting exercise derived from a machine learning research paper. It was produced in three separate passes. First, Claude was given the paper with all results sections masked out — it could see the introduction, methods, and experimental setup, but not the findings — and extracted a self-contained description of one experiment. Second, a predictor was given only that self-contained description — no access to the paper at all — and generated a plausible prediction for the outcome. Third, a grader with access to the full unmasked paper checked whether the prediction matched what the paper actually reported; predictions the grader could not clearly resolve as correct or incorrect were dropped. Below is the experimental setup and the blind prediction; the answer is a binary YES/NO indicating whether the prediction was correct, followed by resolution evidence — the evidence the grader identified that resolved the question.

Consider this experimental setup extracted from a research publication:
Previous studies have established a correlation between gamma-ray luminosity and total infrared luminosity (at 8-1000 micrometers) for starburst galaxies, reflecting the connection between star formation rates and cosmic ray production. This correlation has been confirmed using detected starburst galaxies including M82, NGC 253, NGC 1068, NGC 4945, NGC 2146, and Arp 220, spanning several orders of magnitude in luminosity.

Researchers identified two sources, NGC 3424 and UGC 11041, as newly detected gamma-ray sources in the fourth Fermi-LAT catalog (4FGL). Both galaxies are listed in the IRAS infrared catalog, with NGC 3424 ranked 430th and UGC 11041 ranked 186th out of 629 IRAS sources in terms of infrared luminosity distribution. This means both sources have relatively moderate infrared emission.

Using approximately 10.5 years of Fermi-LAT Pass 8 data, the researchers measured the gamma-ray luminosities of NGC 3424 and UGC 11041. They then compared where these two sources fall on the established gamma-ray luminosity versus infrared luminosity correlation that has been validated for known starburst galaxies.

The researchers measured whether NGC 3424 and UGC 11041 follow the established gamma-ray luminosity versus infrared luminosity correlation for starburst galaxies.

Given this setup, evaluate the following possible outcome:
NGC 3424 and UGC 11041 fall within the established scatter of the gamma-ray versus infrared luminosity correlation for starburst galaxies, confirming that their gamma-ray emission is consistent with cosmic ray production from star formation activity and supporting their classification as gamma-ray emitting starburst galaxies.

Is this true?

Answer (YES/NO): NO